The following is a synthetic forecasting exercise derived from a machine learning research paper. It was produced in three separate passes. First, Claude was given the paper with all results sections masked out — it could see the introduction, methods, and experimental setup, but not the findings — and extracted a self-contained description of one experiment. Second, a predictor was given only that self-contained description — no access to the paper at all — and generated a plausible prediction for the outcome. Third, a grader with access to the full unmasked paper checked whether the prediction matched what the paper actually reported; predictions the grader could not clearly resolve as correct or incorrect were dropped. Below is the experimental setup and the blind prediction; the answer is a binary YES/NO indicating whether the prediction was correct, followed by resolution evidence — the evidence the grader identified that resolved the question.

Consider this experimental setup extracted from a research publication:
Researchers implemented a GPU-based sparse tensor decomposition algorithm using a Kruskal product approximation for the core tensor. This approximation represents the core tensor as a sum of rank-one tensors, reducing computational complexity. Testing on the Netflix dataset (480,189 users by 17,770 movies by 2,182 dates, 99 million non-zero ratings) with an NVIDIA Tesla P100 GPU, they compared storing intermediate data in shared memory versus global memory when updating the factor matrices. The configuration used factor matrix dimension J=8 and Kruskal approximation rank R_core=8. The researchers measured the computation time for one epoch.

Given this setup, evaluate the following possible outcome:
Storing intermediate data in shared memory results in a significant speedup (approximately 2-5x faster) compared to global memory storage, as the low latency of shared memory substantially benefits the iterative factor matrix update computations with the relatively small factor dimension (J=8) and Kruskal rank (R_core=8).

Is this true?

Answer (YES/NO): NO